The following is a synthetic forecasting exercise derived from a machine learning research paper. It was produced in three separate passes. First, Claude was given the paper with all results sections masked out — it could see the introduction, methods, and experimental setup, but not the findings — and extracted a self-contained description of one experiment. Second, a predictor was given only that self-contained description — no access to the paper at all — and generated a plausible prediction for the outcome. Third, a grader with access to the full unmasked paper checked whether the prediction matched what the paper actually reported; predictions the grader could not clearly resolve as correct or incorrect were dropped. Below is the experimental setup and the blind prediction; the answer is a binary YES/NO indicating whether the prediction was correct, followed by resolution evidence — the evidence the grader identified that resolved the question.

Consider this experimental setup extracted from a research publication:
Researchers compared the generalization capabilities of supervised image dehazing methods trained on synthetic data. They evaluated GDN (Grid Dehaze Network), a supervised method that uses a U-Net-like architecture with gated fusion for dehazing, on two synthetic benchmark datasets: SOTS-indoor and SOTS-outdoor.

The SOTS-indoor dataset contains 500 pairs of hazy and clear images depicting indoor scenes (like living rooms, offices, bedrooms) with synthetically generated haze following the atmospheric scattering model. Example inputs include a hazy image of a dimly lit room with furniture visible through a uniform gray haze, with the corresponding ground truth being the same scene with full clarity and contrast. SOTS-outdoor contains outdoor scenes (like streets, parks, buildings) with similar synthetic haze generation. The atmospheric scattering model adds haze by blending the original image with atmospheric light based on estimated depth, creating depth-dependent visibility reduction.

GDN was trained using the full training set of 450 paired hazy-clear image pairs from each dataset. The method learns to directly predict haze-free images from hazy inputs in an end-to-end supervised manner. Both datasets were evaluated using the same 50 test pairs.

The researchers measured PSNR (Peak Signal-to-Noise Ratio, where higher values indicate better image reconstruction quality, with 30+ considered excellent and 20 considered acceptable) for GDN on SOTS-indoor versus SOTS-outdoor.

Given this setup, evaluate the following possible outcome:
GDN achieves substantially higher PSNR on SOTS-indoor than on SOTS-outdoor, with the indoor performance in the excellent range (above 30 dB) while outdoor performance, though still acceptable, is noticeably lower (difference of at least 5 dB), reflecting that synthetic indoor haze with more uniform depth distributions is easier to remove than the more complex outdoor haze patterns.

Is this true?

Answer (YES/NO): NO